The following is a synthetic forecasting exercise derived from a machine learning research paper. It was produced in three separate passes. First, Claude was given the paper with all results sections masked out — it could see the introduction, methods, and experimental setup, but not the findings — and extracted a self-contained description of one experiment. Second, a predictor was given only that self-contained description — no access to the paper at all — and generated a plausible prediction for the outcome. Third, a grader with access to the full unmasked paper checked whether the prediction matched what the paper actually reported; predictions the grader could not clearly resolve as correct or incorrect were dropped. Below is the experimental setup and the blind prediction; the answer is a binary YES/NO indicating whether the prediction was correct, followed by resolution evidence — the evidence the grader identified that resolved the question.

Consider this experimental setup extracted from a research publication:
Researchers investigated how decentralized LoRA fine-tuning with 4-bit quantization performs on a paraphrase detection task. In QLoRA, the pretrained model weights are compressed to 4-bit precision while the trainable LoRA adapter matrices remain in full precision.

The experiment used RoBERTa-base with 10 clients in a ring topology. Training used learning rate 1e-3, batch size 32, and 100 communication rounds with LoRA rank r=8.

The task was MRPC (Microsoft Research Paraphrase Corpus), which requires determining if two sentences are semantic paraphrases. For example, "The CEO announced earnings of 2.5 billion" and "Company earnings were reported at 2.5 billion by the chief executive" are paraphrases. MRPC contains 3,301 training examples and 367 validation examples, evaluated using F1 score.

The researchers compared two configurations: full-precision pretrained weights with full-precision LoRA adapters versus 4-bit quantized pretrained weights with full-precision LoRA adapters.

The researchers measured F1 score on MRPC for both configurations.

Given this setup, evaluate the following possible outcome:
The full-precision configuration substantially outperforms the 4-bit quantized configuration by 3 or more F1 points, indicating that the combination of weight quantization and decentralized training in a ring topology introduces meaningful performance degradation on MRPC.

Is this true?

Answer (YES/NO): NO